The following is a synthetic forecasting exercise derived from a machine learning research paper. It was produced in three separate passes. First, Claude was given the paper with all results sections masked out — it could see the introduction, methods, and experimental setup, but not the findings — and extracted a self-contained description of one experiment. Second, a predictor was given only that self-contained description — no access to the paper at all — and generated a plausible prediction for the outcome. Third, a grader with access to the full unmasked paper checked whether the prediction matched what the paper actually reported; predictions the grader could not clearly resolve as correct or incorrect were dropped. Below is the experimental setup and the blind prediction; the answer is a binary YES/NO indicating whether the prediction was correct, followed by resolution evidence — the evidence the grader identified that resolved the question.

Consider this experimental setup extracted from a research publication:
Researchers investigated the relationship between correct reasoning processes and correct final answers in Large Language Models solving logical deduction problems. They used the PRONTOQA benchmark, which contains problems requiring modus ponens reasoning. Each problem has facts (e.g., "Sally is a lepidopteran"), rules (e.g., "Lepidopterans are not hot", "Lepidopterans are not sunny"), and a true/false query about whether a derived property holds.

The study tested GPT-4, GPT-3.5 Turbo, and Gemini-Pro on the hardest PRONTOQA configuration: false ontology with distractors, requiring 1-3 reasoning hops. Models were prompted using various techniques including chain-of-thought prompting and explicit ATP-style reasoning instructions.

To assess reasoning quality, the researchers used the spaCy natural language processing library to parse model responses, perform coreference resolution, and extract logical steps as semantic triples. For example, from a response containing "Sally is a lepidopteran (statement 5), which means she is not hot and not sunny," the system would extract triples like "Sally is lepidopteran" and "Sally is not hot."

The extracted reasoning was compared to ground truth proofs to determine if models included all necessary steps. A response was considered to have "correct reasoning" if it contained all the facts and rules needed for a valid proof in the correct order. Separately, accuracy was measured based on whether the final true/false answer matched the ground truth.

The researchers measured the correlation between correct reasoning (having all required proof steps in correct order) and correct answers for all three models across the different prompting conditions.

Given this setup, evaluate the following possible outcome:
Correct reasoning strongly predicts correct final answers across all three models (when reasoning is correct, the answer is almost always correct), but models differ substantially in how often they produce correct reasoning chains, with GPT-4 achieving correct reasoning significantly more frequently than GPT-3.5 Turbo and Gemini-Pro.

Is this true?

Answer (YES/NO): NO